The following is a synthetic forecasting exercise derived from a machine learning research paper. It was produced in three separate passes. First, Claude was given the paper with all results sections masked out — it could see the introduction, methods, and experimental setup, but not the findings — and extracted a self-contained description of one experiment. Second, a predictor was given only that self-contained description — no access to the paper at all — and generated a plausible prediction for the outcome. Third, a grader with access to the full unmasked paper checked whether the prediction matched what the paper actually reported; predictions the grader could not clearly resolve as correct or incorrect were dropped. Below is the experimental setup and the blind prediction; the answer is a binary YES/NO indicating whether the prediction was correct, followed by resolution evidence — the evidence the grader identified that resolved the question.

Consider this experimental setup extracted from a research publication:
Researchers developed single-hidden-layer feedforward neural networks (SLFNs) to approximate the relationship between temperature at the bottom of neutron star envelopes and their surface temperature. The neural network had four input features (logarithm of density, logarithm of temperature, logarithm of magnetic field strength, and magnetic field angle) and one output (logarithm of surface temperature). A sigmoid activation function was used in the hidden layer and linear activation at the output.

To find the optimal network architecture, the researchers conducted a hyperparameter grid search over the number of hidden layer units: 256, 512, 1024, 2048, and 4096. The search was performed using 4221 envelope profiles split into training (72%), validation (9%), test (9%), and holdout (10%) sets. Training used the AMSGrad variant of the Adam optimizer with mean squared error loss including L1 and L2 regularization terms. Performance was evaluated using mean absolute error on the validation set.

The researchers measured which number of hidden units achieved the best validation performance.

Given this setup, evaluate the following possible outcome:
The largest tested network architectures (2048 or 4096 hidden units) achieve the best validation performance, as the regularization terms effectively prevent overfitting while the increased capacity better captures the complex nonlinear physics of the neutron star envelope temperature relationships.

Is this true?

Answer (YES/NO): NO